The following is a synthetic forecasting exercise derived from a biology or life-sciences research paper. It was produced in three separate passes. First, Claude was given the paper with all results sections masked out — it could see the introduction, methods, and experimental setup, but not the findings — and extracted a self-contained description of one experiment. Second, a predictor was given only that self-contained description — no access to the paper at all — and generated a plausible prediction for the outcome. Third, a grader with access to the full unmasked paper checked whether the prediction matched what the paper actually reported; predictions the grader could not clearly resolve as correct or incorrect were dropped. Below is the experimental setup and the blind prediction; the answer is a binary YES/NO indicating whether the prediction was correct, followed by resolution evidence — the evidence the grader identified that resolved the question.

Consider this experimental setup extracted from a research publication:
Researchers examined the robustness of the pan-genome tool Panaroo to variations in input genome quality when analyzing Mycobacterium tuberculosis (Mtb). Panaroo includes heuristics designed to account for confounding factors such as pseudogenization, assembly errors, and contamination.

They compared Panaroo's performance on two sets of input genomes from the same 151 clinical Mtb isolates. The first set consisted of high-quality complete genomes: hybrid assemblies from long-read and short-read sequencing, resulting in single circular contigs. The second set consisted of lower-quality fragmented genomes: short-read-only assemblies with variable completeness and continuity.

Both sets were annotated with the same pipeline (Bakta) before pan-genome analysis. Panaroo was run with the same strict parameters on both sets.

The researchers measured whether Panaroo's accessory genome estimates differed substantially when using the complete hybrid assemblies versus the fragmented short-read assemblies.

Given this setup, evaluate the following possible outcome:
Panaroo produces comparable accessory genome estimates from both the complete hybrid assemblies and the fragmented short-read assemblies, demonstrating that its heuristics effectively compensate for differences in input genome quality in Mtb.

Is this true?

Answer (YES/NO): YES